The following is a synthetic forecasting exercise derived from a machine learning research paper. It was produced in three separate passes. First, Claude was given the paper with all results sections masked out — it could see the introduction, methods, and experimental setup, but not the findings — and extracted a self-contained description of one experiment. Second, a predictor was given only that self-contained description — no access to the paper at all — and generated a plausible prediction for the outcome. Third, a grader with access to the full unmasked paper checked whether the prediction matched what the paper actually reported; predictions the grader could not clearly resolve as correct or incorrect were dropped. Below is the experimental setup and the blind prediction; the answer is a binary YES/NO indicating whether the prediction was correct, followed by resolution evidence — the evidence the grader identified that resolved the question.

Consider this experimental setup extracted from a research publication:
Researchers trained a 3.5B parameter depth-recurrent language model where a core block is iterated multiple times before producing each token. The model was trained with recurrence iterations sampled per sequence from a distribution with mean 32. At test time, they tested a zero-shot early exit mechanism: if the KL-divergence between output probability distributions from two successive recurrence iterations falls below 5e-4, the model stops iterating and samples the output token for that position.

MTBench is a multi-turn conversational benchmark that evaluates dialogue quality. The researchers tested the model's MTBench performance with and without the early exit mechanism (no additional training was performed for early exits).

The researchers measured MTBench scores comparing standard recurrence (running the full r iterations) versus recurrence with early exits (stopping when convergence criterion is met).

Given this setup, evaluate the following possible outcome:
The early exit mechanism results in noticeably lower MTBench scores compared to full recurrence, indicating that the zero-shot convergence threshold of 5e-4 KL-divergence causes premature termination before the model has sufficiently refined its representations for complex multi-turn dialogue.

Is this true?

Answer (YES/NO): NO